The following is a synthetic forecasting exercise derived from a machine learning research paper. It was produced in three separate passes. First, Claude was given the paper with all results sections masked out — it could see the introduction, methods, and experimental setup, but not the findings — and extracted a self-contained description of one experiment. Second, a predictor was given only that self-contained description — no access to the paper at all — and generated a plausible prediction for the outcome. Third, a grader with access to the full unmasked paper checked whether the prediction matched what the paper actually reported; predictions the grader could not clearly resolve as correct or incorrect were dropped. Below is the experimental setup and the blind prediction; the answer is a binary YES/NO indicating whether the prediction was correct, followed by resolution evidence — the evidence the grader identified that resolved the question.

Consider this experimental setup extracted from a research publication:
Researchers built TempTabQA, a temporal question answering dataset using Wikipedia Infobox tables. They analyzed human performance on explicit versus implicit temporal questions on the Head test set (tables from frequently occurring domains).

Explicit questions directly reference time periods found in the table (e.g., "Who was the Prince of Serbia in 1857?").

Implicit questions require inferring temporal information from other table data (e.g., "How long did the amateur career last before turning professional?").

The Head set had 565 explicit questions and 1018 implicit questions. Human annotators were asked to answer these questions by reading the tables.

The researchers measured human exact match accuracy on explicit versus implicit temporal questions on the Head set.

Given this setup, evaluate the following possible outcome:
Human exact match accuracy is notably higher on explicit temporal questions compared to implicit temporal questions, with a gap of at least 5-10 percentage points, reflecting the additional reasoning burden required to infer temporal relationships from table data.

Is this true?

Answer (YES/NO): NO